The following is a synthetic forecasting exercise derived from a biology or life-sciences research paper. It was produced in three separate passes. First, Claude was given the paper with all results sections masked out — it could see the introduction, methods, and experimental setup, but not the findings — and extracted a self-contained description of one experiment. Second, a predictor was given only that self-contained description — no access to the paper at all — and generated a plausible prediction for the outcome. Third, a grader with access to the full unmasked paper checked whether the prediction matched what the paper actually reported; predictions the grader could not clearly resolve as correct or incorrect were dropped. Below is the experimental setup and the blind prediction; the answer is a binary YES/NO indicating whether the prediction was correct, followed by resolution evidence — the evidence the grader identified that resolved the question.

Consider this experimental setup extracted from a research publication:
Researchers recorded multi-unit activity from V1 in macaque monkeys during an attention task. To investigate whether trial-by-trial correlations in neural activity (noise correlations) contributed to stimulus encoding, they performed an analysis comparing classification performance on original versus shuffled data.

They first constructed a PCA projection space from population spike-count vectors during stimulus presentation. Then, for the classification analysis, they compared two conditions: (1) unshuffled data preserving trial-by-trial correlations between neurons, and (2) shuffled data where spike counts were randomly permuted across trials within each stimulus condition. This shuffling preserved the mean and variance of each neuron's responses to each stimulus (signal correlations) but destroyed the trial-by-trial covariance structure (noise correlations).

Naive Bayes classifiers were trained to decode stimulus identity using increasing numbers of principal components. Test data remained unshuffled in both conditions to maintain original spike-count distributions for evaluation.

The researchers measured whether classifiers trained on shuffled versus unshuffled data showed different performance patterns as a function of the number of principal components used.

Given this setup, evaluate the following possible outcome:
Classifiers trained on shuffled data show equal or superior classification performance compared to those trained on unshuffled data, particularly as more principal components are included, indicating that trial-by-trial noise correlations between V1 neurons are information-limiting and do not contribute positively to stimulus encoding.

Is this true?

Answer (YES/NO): NO